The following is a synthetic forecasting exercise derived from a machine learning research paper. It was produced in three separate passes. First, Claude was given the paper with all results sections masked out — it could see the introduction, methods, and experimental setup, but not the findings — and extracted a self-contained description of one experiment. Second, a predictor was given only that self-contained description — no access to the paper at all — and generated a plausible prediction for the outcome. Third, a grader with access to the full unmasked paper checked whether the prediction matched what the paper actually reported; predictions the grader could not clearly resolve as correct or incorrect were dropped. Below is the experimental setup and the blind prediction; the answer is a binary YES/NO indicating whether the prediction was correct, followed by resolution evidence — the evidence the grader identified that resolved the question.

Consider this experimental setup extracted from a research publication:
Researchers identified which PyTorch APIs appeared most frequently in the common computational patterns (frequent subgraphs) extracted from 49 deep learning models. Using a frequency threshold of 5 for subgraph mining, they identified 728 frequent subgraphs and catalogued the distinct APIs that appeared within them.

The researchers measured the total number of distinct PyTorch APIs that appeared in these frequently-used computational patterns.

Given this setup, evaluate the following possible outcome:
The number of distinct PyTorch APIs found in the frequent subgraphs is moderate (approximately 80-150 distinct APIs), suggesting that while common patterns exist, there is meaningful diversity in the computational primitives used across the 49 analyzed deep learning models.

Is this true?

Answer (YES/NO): NO